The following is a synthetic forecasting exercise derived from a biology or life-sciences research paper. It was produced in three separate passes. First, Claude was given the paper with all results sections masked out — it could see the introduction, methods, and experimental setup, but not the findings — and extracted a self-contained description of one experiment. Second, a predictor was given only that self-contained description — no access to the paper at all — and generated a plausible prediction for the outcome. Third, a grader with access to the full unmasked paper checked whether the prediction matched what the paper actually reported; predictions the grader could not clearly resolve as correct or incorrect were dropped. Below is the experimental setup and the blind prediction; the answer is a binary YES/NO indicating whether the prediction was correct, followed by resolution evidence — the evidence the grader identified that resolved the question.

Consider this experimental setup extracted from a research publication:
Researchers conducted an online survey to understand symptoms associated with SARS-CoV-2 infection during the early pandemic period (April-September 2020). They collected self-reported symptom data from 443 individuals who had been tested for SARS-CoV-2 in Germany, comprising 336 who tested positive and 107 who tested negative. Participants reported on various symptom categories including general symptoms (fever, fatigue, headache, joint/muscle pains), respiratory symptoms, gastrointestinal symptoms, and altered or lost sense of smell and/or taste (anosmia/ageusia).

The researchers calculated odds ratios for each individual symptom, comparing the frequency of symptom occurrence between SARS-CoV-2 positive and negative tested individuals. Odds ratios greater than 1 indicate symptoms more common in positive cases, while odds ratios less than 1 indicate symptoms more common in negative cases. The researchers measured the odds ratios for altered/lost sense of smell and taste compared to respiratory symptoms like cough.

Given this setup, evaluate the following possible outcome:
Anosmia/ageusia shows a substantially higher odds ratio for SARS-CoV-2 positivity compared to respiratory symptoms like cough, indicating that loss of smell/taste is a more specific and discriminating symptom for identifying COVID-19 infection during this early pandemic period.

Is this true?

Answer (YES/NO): YES